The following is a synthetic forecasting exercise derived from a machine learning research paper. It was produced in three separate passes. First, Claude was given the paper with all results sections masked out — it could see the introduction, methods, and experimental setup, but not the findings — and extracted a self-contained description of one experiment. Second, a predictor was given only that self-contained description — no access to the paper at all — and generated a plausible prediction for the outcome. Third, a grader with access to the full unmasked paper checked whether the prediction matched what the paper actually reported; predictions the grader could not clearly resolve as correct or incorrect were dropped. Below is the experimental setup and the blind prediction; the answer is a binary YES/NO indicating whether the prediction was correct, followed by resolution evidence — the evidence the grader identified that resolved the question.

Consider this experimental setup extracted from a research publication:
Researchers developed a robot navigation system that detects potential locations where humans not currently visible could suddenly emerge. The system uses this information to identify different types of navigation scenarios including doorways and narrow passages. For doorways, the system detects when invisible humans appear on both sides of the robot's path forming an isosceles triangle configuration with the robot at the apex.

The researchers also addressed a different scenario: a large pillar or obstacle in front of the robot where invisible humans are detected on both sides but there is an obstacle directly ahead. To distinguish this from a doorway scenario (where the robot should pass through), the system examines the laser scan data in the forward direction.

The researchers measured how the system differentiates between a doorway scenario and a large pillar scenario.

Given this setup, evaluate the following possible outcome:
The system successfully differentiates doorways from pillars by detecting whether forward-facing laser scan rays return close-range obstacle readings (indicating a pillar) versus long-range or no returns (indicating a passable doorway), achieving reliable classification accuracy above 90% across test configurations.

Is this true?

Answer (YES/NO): NO